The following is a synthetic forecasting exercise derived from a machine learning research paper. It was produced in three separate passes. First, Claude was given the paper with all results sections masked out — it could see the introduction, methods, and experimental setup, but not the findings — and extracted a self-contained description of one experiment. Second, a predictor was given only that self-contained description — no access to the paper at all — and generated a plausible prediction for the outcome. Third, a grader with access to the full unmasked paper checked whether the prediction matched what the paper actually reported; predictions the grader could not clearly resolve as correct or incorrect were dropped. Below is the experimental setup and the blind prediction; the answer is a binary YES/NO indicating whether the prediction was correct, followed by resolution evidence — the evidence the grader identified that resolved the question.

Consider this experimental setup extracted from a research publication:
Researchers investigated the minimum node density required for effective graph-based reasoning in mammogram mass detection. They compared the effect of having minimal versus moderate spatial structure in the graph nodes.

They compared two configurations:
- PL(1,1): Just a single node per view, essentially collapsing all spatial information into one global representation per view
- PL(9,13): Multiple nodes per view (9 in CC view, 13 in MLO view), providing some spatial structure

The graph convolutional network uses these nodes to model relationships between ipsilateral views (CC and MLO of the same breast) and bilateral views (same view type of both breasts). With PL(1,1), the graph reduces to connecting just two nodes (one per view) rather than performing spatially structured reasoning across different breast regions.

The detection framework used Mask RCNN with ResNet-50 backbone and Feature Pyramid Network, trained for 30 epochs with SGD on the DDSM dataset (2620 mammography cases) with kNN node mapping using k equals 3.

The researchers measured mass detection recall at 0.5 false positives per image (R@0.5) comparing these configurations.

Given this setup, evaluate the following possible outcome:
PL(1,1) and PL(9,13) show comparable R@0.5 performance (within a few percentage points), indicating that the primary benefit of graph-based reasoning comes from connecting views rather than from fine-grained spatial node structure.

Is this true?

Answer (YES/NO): NO